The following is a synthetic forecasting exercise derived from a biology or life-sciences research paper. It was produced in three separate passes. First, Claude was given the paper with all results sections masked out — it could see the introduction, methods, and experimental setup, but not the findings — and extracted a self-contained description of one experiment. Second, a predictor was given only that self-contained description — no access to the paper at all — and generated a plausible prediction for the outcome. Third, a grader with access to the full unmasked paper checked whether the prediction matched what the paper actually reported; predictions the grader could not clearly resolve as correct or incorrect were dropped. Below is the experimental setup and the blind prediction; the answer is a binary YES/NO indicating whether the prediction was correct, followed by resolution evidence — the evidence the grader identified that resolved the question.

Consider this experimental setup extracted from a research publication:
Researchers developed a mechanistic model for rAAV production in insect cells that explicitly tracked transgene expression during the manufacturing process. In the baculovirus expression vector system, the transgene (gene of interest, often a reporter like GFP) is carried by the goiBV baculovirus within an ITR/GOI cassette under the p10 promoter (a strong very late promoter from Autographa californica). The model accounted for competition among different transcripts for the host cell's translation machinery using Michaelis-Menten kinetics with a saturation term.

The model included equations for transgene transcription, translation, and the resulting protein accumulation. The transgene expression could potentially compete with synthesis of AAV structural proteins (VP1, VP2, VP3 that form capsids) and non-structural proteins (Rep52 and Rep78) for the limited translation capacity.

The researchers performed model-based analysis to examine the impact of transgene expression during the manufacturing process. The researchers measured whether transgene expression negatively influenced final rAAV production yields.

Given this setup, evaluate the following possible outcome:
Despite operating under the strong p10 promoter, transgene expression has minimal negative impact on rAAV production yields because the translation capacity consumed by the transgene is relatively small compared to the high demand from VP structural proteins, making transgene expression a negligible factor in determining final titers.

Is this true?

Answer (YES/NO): NO